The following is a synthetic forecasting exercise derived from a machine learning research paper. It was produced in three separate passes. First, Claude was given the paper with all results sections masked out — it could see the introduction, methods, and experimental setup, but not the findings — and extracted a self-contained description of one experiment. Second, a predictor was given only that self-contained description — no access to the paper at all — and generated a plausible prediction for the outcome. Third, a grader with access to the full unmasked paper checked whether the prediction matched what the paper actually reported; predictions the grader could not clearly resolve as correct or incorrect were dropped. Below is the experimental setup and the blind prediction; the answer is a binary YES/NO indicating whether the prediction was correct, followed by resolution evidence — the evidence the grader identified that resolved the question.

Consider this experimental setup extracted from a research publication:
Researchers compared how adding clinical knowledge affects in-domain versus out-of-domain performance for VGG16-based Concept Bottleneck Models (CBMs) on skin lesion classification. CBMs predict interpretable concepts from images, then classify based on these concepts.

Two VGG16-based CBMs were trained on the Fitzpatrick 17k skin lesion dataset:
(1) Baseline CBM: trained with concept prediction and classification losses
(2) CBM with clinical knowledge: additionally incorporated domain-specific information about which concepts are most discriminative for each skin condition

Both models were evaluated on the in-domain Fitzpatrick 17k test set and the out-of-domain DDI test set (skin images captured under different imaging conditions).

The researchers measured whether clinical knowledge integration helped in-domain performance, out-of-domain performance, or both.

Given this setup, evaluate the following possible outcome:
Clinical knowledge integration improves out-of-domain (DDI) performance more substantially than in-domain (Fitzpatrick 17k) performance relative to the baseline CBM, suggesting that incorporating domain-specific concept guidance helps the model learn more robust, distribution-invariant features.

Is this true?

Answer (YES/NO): NO